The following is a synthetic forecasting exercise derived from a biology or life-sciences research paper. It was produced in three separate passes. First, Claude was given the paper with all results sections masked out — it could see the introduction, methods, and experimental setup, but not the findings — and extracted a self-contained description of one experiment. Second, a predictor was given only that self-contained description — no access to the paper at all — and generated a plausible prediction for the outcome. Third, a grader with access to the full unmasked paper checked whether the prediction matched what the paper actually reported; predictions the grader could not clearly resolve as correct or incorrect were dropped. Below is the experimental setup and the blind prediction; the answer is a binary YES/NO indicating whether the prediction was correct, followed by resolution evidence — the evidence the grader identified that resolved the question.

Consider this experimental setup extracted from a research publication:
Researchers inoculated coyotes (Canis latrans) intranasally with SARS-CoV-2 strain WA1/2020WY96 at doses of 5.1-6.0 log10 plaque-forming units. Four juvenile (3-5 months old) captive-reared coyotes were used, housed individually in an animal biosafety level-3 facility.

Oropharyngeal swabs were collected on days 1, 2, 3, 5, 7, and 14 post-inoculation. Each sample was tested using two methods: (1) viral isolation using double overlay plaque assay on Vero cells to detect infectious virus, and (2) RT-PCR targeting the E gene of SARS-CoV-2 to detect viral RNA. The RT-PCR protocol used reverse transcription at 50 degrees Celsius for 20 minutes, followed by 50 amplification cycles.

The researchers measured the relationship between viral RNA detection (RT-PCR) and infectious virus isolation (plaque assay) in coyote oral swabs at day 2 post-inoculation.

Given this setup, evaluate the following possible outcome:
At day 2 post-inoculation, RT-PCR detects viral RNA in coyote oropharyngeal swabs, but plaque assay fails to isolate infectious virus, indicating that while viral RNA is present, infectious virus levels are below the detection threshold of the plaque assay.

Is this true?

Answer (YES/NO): YES